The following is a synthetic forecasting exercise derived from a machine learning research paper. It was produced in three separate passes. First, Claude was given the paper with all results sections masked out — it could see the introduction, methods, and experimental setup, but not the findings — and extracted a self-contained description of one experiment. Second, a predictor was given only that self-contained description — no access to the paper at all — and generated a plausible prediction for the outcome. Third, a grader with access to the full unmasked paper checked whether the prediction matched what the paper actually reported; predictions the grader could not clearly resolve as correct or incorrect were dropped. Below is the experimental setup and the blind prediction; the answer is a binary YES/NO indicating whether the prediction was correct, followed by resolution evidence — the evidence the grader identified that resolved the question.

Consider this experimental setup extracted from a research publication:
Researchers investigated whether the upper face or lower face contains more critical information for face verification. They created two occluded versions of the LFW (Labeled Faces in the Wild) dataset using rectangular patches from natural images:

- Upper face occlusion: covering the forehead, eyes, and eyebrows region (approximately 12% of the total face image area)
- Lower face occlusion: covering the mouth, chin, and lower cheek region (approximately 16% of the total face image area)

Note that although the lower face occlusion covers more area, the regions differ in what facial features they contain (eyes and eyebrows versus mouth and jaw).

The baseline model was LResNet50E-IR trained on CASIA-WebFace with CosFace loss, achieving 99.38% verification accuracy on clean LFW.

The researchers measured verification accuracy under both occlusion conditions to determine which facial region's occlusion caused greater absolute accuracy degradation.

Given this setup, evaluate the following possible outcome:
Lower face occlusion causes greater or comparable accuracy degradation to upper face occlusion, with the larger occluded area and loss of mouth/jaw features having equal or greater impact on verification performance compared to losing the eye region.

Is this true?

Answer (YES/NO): NO